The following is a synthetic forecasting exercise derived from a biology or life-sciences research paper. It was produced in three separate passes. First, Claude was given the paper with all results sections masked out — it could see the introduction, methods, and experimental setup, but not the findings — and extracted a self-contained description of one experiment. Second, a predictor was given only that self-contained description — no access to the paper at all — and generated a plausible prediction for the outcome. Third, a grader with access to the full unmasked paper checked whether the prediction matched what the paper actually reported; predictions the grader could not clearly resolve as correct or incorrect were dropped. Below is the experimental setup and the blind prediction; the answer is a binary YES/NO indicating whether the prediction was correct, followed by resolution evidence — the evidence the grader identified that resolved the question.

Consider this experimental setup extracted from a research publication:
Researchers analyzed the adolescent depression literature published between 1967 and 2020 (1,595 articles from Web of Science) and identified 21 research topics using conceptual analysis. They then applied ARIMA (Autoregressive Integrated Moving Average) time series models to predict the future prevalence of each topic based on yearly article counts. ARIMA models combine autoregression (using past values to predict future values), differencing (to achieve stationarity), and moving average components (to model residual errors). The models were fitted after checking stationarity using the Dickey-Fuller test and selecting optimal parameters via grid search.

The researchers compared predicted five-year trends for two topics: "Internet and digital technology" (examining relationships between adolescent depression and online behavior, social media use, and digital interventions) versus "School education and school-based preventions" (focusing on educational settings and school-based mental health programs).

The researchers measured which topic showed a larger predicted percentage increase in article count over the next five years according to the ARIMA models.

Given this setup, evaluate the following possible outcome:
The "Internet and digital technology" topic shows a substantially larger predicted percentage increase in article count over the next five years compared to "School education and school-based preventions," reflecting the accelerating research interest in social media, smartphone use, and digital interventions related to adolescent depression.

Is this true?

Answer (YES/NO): YES